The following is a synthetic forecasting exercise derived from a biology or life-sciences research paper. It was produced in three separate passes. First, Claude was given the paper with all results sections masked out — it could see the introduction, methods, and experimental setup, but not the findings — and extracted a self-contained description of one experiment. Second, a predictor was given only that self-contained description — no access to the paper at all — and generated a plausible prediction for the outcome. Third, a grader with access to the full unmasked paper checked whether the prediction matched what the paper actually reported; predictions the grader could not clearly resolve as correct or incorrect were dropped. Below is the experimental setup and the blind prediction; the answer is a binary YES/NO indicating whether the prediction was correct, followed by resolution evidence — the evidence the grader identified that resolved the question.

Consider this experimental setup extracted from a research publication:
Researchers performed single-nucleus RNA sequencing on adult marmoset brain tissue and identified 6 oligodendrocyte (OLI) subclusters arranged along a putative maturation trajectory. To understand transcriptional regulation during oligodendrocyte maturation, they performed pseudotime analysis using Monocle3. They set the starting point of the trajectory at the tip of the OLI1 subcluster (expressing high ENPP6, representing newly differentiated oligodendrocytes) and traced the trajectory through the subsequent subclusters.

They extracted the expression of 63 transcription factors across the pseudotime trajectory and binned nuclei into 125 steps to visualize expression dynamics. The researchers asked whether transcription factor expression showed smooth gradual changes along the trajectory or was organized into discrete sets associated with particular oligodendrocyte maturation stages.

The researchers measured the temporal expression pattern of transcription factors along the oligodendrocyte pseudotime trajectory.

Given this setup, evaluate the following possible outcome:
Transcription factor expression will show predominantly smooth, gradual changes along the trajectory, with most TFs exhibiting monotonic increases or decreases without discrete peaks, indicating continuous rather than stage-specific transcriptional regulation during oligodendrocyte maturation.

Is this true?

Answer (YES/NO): NO